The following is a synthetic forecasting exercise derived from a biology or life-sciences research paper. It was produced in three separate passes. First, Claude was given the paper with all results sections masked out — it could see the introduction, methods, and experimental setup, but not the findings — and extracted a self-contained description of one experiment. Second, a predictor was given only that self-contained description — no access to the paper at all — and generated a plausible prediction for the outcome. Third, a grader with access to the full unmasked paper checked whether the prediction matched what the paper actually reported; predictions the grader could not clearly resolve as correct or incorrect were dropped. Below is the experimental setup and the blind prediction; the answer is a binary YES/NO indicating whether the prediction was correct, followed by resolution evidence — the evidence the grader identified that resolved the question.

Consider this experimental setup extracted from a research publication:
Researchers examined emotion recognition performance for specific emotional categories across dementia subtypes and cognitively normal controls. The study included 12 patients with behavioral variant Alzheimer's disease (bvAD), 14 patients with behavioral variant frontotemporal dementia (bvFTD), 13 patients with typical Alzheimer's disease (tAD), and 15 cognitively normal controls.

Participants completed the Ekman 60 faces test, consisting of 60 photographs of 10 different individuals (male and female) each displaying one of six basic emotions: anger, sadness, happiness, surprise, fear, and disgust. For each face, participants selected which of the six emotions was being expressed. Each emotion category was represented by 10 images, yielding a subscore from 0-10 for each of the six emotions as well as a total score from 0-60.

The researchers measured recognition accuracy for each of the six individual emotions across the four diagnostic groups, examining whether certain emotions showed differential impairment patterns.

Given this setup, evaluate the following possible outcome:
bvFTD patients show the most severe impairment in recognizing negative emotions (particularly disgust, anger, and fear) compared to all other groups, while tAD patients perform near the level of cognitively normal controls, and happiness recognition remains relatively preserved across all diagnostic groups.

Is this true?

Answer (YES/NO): NO